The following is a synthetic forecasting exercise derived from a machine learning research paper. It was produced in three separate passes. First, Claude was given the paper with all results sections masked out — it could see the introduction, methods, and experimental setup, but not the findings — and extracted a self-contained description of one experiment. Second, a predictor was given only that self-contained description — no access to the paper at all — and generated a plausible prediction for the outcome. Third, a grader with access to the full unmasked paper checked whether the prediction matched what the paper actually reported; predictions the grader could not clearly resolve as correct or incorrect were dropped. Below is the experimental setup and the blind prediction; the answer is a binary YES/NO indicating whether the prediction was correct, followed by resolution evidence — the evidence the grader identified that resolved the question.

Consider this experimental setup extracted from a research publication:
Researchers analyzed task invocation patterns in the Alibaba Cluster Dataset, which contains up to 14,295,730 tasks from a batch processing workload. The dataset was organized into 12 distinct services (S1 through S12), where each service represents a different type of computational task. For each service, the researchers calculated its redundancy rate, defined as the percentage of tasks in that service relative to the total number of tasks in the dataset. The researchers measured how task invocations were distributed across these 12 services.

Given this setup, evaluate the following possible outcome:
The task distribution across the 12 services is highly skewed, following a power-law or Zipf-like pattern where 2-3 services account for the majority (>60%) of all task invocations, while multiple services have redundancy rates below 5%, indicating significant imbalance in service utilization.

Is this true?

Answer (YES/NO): YES